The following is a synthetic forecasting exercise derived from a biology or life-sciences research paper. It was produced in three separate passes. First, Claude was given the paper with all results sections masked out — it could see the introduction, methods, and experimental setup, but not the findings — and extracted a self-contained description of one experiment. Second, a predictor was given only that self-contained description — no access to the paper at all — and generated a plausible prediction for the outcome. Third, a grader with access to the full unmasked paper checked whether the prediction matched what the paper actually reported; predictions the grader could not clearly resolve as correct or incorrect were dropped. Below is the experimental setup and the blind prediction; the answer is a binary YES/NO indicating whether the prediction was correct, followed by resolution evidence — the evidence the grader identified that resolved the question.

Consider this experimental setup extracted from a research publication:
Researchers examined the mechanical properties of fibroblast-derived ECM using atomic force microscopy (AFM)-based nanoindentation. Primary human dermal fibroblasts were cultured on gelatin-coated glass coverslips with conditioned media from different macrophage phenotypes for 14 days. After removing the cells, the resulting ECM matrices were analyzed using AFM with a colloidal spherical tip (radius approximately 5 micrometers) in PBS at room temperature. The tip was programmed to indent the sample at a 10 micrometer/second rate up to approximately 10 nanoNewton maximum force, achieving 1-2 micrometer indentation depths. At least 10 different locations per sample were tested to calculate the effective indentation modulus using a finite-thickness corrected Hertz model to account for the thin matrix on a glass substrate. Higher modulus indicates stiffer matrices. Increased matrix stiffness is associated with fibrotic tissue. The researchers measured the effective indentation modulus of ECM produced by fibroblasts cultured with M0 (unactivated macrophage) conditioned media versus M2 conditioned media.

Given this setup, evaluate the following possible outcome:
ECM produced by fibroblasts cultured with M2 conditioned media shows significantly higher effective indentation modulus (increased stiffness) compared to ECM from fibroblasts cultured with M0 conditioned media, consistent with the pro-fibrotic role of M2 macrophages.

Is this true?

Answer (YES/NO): NO